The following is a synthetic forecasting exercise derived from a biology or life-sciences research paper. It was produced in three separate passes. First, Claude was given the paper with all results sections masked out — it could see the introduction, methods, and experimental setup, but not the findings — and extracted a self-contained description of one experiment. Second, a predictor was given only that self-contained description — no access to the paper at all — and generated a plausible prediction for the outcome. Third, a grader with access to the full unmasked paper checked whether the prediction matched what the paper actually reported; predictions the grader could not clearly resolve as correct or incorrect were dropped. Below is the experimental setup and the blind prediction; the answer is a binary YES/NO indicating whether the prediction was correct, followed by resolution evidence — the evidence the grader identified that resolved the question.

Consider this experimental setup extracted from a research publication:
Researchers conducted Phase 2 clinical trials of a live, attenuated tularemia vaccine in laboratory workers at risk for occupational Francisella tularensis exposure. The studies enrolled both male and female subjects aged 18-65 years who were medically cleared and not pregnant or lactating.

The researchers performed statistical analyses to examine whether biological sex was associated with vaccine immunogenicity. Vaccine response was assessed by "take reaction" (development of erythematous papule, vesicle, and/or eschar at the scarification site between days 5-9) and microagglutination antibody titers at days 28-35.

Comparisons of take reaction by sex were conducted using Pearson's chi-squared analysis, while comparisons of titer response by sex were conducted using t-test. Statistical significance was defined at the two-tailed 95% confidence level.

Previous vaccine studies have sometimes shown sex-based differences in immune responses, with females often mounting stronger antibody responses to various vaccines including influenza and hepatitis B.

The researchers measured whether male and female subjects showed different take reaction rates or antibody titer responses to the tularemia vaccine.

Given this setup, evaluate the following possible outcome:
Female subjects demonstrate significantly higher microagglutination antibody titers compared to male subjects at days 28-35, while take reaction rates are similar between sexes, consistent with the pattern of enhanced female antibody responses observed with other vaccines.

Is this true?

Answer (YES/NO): NO